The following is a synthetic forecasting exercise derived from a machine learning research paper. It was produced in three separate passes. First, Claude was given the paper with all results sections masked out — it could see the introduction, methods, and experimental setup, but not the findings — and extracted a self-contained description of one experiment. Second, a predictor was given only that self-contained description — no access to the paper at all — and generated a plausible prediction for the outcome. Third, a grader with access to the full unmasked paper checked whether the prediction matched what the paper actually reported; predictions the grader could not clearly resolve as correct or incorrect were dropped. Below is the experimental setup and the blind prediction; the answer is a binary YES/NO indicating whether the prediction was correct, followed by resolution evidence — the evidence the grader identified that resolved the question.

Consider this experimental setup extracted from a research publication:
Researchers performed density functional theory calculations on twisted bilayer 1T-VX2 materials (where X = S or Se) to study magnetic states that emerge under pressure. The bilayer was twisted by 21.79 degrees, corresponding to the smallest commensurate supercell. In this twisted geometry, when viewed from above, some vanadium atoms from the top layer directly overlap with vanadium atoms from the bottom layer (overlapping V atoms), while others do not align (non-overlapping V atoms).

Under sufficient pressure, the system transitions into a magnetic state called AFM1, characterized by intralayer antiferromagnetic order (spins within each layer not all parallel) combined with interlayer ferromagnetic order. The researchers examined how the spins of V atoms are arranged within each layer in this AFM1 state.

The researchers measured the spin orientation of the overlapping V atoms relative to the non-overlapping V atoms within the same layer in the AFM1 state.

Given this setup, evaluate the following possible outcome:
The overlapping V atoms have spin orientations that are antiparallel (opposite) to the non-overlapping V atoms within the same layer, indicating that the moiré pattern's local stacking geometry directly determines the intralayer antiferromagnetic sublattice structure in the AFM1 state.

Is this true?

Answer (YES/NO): YES